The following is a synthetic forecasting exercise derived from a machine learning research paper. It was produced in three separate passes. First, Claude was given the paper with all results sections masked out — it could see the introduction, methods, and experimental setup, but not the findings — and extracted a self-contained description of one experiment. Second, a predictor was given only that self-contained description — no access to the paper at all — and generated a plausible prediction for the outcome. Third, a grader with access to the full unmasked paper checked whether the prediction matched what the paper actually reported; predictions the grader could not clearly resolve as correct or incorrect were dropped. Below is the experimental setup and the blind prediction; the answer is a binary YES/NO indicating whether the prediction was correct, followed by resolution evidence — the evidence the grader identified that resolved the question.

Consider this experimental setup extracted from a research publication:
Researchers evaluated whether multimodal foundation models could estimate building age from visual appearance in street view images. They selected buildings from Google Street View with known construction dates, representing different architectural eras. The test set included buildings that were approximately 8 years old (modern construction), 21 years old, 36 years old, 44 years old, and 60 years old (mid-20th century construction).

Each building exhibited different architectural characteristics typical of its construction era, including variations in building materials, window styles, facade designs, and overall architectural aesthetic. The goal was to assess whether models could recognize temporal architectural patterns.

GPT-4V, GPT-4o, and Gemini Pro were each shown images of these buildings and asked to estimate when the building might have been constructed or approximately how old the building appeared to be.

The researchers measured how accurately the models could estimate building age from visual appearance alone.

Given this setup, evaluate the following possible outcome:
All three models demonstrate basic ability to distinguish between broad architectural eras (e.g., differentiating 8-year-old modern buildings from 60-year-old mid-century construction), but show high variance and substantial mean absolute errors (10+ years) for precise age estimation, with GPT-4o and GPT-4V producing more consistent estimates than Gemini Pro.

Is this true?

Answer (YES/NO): NO